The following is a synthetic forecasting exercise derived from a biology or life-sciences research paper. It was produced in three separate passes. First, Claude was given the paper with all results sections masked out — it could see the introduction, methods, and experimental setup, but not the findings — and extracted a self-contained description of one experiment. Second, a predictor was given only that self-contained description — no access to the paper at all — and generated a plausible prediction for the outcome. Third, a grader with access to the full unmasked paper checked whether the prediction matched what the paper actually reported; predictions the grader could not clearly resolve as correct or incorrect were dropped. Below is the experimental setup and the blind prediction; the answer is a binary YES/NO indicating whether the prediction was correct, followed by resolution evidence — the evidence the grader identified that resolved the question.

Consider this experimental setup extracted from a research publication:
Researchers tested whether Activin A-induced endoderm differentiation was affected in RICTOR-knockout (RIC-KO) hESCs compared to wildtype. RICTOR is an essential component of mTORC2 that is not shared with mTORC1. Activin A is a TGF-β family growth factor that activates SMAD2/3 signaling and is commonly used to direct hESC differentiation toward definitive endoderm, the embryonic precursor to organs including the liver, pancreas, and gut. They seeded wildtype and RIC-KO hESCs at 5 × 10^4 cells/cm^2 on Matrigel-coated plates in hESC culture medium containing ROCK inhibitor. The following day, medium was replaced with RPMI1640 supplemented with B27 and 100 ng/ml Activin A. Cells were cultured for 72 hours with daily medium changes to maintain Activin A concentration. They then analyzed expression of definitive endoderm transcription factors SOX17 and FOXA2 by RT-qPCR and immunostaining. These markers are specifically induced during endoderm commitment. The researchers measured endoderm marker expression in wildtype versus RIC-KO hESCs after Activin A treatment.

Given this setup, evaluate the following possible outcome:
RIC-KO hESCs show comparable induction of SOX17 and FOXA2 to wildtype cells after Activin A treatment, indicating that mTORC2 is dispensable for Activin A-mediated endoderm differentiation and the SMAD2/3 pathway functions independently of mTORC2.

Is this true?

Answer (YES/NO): NO